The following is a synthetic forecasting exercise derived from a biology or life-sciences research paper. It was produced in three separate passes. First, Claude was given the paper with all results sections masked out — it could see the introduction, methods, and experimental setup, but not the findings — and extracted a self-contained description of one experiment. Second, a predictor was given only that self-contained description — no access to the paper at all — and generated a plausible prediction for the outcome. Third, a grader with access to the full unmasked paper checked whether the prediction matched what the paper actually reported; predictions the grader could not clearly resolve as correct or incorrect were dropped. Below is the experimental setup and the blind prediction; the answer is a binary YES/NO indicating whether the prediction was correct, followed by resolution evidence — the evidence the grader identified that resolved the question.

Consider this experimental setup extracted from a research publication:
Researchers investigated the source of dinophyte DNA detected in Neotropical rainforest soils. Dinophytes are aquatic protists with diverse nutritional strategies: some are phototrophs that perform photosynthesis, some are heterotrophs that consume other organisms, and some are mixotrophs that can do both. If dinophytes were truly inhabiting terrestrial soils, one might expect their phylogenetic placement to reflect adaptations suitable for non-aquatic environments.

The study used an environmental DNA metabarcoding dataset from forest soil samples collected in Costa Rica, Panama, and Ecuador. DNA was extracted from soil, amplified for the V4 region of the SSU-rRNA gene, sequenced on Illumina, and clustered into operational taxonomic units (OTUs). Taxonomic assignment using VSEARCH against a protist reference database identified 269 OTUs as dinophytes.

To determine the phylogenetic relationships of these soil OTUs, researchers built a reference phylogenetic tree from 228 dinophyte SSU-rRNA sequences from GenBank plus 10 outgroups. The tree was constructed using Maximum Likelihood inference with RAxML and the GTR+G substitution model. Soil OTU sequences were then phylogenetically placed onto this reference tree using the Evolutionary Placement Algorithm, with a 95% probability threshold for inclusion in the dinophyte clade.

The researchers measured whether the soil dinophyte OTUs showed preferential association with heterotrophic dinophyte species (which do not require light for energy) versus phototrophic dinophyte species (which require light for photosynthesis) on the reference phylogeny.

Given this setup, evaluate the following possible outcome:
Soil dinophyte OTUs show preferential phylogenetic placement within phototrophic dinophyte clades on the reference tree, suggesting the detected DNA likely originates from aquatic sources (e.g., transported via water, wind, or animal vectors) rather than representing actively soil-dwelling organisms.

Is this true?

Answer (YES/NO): NO